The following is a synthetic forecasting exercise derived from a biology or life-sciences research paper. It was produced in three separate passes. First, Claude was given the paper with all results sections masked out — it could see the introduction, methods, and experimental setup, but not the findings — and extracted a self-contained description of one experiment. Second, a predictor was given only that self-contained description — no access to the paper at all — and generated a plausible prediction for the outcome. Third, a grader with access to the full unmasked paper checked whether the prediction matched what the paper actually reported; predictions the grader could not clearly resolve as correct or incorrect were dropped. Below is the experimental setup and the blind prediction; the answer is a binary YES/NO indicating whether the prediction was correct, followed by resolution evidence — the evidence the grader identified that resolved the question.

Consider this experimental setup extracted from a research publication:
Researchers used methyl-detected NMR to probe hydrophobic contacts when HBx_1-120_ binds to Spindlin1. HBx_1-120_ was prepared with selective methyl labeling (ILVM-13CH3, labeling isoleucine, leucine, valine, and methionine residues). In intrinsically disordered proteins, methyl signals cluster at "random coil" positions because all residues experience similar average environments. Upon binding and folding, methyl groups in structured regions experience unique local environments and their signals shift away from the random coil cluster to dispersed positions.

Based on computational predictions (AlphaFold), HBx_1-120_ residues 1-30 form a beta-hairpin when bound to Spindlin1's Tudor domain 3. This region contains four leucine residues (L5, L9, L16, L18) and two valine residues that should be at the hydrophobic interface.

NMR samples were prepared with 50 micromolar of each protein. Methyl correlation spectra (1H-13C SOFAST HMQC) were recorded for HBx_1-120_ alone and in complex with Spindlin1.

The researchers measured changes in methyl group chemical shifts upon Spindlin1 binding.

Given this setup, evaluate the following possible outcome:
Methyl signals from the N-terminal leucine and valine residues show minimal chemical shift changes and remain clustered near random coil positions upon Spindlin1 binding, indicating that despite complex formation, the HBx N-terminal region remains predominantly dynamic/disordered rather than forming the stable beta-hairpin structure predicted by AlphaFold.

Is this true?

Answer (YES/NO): NO